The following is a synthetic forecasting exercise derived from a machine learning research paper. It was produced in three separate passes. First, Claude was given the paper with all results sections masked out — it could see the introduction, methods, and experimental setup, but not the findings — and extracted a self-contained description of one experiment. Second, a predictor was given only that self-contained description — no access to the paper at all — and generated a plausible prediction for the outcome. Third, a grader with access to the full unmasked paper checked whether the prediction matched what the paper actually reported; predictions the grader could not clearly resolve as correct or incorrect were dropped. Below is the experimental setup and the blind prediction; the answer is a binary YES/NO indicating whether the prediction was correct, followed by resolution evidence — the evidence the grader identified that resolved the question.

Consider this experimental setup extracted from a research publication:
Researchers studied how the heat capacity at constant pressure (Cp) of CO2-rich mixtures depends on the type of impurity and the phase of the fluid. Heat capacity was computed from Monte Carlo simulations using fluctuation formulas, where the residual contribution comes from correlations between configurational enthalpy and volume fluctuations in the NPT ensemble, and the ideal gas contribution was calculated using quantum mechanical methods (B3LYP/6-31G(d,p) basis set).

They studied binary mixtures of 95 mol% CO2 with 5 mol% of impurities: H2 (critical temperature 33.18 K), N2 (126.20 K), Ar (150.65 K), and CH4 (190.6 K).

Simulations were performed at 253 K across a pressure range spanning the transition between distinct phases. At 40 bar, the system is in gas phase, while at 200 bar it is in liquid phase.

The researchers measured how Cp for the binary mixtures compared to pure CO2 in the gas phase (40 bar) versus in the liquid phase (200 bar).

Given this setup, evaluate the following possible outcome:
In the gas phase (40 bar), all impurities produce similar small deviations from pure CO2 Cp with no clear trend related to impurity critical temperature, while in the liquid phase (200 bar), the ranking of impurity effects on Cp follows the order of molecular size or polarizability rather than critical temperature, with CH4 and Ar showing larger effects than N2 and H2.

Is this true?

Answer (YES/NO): NO